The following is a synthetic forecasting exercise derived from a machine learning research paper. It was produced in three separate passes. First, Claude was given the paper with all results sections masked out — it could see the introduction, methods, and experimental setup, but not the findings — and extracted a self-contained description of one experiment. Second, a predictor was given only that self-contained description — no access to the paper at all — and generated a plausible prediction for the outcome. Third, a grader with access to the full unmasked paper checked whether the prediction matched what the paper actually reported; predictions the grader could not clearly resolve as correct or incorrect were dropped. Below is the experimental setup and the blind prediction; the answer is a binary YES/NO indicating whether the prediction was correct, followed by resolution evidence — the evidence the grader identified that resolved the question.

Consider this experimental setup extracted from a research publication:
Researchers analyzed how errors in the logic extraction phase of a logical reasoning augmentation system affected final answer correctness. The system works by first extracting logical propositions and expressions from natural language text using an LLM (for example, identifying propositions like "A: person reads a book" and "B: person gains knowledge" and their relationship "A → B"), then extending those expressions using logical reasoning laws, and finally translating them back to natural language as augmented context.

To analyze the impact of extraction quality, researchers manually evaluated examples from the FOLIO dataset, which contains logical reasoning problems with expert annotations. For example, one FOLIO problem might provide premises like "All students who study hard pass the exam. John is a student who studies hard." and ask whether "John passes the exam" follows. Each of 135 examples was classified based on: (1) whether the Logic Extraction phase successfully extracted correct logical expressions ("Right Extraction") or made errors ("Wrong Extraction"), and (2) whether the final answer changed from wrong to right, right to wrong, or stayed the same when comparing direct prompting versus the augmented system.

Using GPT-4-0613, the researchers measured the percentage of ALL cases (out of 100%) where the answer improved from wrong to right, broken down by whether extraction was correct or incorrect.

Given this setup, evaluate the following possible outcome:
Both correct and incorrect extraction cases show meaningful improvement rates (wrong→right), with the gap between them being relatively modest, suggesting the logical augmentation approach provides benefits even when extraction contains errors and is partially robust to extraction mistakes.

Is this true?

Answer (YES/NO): YES